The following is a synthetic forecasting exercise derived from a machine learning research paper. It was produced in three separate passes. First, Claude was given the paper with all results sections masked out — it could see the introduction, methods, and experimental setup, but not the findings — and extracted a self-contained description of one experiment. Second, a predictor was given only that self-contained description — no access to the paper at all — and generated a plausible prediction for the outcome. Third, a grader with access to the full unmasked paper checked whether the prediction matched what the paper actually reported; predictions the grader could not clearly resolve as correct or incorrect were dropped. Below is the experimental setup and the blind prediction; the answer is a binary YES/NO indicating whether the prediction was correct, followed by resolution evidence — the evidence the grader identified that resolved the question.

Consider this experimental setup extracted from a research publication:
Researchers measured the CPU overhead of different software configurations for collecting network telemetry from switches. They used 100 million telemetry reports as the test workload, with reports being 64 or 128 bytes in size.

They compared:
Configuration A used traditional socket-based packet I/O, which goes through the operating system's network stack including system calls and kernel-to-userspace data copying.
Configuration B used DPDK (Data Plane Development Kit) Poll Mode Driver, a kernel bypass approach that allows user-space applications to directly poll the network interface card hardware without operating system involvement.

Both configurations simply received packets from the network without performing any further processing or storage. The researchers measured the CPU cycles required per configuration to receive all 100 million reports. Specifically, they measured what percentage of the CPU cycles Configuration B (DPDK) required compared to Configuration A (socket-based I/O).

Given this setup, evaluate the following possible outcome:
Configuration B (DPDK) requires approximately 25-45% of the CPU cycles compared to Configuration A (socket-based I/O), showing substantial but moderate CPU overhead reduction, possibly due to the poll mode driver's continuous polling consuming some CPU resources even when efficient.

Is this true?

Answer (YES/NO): NO